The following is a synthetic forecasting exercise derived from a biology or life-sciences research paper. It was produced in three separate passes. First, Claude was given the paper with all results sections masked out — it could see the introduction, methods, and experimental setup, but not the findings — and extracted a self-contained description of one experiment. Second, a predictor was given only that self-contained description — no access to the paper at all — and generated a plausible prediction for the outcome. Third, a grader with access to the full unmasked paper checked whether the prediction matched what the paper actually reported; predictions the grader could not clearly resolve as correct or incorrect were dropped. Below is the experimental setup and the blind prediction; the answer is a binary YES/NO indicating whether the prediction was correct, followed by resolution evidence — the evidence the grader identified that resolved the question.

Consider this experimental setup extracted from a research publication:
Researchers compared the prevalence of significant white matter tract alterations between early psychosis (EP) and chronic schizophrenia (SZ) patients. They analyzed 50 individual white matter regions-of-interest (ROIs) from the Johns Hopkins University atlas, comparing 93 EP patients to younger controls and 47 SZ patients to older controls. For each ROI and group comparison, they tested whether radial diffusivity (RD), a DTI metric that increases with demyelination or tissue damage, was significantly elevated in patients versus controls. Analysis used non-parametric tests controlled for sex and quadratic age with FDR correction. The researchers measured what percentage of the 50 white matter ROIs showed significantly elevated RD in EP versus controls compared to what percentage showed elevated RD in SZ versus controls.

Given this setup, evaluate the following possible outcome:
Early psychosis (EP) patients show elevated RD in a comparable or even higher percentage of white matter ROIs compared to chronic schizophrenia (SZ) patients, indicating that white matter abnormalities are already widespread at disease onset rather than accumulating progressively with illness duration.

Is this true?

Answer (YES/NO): YES